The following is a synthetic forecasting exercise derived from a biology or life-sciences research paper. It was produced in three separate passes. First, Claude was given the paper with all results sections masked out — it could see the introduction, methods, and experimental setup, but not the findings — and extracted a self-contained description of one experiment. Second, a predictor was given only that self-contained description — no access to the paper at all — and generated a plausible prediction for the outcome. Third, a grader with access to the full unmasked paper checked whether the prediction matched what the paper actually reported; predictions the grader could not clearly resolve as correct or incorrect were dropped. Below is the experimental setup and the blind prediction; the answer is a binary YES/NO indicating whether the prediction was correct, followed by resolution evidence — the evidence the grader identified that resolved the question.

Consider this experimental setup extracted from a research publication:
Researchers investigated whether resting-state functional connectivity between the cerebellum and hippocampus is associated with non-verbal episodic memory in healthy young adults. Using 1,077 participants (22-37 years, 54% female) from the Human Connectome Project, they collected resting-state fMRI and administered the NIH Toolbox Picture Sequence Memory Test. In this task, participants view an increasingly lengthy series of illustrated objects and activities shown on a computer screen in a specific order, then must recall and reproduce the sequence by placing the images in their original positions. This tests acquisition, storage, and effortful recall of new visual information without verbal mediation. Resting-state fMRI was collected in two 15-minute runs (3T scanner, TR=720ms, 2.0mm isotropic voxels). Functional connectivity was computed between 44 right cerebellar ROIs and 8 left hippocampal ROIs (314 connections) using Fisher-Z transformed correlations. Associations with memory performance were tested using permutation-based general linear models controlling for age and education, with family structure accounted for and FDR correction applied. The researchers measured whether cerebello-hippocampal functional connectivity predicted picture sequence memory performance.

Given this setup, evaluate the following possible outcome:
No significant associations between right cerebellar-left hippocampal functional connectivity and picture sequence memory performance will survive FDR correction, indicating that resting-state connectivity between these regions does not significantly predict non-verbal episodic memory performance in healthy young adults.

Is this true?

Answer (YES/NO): YES